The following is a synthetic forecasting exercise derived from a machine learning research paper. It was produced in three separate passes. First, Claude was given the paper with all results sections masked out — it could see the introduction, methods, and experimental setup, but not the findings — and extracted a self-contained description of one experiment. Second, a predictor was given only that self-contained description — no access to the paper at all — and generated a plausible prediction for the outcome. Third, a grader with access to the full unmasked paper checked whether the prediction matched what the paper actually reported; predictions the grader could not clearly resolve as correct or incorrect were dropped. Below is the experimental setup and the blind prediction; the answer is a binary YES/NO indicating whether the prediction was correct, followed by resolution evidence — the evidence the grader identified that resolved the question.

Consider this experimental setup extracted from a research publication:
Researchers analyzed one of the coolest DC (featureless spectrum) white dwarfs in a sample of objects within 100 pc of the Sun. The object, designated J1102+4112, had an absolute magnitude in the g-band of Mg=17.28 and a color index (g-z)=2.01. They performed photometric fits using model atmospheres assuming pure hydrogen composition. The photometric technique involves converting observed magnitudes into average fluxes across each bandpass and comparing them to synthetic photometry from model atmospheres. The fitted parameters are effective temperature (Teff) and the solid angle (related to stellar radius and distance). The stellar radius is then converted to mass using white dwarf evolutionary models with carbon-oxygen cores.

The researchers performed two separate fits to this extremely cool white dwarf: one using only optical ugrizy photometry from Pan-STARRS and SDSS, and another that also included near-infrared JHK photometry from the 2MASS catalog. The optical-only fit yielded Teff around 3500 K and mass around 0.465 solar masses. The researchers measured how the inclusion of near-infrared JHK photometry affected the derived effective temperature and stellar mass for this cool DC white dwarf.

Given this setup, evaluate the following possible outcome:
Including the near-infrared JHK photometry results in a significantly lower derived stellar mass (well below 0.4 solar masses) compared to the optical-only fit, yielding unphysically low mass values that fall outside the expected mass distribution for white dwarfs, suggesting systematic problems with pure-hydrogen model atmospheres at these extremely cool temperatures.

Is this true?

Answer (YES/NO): NO